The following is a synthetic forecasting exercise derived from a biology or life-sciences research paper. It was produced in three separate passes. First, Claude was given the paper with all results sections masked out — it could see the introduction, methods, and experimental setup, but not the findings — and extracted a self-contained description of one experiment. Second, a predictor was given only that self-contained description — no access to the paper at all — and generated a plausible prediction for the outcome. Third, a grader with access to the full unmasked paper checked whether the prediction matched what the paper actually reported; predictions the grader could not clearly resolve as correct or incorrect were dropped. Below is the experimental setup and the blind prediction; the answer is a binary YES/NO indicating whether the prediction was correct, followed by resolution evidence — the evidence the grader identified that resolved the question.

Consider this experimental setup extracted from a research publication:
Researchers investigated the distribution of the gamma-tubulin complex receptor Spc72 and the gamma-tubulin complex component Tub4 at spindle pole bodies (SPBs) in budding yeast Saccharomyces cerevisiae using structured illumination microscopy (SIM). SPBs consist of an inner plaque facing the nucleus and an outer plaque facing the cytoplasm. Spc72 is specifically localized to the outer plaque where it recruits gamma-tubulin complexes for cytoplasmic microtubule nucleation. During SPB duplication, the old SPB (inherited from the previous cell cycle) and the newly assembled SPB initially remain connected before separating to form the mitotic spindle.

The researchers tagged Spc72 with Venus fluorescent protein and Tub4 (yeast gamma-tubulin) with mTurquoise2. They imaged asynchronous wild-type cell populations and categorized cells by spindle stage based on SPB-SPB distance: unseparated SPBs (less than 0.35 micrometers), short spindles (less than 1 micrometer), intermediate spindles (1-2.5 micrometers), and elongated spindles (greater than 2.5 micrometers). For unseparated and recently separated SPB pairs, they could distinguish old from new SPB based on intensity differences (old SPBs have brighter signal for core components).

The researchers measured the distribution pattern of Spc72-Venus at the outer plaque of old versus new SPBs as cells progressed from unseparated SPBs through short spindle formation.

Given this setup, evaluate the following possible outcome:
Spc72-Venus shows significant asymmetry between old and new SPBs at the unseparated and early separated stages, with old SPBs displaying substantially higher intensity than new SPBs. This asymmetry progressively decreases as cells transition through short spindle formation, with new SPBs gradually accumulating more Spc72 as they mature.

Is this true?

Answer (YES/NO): YES